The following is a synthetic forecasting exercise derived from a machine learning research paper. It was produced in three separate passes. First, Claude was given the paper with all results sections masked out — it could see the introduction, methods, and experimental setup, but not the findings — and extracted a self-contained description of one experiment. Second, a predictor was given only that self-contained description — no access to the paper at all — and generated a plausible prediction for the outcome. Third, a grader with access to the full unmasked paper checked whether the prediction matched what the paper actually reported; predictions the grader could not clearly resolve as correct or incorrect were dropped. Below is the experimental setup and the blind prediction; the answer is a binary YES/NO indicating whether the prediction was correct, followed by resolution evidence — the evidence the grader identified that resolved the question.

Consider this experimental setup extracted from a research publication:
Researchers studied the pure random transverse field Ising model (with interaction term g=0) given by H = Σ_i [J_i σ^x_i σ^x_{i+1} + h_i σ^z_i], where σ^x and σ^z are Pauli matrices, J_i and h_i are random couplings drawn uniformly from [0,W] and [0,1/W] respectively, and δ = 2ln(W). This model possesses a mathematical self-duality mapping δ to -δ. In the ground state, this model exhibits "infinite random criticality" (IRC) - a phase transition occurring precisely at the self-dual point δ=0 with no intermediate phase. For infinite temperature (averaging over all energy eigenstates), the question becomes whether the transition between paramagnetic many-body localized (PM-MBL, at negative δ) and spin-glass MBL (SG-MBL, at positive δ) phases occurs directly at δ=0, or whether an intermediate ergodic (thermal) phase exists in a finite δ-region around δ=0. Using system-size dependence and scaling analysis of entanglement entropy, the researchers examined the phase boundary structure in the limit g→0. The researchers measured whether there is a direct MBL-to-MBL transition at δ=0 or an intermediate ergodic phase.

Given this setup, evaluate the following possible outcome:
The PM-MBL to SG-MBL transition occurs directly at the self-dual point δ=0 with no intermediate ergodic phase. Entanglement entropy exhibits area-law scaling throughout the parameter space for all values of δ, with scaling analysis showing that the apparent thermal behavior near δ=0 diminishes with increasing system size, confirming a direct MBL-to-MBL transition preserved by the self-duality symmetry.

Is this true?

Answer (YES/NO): NO